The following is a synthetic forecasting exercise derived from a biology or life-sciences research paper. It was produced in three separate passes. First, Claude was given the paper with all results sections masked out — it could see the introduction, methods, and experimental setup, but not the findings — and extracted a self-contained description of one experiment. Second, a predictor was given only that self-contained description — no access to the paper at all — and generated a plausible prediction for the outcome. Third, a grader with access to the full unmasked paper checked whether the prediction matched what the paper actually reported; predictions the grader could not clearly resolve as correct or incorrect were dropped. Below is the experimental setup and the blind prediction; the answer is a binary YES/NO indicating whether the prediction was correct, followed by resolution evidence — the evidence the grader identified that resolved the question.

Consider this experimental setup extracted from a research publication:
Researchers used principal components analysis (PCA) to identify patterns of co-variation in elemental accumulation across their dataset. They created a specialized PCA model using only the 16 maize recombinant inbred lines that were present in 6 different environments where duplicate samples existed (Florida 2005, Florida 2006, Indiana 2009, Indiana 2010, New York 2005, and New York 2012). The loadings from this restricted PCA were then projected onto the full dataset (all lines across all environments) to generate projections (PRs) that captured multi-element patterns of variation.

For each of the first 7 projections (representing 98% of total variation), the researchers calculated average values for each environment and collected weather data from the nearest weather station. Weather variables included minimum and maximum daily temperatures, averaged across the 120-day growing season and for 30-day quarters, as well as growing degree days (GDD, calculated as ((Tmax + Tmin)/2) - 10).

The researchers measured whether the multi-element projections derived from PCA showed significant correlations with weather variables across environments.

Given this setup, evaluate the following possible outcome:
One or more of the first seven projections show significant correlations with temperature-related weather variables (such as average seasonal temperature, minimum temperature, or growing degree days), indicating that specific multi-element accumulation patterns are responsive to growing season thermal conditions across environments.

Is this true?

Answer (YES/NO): YES